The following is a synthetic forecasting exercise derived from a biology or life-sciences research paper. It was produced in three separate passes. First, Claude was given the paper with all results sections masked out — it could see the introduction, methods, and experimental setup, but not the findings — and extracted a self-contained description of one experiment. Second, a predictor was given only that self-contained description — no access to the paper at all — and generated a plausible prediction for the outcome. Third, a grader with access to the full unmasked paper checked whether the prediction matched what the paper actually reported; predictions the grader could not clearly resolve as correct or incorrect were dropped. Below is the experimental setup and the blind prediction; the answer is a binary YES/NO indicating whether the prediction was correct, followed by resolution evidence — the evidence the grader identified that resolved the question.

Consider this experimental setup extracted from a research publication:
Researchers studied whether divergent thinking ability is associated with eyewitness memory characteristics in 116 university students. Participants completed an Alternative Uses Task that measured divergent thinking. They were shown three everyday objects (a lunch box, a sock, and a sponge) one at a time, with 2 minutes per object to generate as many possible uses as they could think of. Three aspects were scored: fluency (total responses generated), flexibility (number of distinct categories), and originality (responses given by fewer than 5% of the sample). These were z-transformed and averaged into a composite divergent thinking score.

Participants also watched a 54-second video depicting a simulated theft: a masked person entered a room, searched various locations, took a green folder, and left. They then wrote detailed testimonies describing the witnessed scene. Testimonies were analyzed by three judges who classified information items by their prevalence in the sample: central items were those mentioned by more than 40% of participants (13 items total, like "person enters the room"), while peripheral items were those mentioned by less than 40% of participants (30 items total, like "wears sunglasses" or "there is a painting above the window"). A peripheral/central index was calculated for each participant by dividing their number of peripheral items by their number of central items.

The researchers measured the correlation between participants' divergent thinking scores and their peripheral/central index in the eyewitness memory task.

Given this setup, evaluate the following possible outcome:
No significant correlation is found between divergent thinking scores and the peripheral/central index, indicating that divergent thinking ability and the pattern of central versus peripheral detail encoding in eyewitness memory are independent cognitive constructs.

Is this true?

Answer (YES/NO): YES